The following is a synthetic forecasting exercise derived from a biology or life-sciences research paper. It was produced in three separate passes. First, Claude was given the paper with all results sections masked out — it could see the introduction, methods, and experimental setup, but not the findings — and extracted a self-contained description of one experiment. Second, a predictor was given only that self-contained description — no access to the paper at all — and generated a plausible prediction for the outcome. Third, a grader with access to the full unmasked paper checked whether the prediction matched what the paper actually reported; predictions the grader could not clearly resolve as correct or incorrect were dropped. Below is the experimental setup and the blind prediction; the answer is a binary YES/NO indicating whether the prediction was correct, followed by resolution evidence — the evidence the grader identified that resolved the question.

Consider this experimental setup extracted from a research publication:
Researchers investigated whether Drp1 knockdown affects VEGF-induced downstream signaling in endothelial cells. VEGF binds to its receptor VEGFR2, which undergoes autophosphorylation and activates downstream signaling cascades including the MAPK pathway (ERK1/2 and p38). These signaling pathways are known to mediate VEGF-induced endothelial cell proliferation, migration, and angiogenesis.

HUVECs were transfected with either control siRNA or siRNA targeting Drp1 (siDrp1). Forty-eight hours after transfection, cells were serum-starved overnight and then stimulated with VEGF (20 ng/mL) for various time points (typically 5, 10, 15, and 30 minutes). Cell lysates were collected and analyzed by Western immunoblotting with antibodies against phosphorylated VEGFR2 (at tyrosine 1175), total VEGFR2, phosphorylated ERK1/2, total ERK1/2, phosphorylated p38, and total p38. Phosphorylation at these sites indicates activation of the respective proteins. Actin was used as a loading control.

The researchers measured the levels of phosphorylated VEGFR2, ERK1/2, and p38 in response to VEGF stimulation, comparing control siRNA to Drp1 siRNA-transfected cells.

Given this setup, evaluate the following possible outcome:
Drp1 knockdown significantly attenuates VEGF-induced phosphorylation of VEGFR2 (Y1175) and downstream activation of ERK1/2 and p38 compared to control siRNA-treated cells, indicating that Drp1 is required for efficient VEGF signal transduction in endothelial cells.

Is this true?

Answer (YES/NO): NO